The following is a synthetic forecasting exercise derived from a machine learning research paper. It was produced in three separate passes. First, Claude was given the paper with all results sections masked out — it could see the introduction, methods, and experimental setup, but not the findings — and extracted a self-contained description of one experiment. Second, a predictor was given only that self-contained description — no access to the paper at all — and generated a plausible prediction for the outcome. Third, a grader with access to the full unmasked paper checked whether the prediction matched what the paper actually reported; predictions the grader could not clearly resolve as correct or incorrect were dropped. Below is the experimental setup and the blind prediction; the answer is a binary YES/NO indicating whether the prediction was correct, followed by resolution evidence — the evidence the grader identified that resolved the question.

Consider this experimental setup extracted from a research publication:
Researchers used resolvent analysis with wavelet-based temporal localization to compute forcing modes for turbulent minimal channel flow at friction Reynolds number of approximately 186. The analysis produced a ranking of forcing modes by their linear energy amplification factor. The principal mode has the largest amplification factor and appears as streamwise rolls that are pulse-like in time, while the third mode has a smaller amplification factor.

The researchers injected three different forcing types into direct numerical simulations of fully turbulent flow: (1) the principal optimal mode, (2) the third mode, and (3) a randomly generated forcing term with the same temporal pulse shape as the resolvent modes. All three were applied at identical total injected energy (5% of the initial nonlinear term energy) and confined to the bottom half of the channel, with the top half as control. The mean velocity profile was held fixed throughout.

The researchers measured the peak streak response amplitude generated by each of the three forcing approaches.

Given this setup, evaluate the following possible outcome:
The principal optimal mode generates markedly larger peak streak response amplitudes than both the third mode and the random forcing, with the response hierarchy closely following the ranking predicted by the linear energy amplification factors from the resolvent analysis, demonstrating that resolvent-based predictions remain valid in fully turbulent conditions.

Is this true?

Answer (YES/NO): NO